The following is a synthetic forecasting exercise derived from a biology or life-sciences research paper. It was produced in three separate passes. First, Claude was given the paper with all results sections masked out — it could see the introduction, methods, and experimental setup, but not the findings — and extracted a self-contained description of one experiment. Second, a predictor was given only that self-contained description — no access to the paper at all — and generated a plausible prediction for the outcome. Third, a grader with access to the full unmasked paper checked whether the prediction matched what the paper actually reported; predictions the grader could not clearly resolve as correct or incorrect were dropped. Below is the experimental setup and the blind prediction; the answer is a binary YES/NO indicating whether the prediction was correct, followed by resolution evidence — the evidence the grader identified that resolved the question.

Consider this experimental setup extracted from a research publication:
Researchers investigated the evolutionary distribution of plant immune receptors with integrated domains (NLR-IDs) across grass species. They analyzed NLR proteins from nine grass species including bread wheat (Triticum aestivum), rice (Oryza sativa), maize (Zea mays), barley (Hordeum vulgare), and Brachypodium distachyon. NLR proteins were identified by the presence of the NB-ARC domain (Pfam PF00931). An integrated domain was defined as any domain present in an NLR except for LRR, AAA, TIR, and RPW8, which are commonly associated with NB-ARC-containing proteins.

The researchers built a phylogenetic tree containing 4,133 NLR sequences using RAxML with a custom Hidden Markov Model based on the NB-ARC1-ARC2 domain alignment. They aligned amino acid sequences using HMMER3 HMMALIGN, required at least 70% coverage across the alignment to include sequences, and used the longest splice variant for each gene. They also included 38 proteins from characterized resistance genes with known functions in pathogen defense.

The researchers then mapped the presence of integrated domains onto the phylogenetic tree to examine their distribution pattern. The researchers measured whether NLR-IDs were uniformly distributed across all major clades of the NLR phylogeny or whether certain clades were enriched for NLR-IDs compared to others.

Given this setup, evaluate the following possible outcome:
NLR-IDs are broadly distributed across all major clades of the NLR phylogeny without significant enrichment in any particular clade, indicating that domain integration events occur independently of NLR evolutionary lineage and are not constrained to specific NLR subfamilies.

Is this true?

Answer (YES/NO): NO